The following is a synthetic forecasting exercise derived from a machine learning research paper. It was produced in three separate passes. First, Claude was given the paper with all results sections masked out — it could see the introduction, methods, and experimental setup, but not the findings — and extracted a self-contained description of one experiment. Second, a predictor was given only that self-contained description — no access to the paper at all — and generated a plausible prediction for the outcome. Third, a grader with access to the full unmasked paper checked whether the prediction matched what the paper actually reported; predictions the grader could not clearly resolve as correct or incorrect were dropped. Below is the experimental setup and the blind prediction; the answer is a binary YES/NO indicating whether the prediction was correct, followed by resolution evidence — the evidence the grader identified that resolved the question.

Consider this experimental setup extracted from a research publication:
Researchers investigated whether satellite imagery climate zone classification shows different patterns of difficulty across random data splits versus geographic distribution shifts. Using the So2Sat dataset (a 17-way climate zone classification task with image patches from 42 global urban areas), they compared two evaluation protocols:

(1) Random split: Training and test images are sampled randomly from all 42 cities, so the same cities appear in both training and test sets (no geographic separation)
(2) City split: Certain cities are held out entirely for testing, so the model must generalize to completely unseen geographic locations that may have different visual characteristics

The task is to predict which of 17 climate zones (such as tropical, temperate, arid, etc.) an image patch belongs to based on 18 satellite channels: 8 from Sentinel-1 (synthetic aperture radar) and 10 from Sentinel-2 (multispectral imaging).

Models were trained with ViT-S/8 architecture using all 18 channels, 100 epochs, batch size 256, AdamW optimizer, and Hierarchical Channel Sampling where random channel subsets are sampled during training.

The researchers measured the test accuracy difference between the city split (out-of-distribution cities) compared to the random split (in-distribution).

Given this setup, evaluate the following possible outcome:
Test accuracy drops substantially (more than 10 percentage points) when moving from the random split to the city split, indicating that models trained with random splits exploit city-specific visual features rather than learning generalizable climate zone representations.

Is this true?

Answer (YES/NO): YES